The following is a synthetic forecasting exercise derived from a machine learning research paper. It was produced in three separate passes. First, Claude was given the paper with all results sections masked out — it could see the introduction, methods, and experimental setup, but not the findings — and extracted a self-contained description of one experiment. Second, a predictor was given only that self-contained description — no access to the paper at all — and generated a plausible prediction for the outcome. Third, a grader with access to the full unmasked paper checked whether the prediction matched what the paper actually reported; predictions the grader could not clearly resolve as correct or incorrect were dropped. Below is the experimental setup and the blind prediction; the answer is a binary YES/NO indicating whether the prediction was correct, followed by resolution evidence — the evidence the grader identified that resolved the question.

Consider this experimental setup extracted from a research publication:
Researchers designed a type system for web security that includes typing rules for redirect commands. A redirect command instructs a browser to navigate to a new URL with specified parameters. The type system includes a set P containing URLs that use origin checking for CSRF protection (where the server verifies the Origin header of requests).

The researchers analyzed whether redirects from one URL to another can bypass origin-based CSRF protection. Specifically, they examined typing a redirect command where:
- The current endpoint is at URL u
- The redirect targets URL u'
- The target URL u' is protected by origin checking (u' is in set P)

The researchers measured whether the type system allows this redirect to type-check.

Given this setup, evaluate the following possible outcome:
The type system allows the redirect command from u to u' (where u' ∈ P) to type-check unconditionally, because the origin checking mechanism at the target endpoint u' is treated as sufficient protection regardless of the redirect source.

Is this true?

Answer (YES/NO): NO